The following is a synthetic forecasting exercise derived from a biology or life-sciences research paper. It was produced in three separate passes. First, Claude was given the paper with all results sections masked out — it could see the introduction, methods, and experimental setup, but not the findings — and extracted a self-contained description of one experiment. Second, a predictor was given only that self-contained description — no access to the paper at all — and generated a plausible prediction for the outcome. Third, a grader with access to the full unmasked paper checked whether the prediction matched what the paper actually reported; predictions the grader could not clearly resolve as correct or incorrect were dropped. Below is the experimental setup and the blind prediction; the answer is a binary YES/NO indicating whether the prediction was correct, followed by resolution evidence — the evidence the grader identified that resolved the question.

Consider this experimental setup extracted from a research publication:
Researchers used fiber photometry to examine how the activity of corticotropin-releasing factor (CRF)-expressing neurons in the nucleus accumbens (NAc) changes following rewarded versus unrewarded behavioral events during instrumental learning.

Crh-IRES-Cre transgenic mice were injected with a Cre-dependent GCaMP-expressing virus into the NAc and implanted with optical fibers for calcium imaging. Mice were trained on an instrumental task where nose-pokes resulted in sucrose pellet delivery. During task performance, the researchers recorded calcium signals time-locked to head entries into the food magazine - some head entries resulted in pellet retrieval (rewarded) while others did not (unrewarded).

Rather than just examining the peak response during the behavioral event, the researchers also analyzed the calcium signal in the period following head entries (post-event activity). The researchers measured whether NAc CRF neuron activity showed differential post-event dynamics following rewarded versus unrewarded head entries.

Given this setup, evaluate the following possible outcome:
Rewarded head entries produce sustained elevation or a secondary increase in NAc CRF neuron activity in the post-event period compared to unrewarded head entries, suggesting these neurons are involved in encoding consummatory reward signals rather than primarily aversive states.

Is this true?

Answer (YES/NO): NO